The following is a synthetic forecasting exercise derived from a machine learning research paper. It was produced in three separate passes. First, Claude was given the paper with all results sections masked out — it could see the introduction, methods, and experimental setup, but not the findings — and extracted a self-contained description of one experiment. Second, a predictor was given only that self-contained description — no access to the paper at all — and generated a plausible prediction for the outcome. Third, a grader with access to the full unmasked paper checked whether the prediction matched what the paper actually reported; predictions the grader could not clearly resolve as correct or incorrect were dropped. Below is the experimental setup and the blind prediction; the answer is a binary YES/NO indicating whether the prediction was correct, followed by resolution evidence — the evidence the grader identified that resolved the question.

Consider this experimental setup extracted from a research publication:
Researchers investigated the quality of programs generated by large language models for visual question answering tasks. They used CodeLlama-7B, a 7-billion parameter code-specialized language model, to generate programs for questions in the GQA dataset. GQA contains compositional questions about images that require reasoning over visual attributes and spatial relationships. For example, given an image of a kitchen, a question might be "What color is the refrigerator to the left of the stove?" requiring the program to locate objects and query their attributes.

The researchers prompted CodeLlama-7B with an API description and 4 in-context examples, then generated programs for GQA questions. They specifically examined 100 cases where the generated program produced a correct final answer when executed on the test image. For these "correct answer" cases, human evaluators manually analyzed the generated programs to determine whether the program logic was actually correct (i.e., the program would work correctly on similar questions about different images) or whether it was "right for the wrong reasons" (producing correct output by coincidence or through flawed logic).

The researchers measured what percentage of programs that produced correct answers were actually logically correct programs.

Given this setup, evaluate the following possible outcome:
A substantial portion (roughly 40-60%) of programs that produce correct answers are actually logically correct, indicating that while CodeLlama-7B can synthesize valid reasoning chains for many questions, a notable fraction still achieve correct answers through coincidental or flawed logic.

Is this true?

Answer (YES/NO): NO